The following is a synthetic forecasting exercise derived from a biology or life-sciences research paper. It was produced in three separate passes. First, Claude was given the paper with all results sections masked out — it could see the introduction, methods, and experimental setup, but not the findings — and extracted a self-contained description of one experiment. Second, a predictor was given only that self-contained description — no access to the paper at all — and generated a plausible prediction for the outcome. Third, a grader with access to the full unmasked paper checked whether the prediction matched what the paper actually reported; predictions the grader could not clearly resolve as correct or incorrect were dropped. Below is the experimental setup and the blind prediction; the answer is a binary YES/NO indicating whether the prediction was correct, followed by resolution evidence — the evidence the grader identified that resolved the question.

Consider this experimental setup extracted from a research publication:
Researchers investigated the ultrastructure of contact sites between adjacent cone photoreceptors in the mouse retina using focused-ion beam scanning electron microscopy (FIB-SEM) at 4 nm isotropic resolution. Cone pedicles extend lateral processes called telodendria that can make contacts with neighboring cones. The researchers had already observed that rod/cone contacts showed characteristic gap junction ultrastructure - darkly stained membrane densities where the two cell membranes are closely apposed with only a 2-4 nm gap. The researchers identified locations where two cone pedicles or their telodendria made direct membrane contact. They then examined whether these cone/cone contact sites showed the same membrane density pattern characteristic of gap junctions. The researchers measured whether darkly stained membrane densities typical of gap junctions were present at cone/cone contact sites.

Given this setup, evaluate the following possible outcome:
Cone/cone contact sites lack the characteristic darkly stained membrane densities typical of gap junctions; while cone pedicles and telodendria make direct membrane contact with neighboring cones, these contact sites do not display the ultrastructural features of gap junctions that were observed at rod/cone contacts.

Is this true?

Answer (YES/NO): YES